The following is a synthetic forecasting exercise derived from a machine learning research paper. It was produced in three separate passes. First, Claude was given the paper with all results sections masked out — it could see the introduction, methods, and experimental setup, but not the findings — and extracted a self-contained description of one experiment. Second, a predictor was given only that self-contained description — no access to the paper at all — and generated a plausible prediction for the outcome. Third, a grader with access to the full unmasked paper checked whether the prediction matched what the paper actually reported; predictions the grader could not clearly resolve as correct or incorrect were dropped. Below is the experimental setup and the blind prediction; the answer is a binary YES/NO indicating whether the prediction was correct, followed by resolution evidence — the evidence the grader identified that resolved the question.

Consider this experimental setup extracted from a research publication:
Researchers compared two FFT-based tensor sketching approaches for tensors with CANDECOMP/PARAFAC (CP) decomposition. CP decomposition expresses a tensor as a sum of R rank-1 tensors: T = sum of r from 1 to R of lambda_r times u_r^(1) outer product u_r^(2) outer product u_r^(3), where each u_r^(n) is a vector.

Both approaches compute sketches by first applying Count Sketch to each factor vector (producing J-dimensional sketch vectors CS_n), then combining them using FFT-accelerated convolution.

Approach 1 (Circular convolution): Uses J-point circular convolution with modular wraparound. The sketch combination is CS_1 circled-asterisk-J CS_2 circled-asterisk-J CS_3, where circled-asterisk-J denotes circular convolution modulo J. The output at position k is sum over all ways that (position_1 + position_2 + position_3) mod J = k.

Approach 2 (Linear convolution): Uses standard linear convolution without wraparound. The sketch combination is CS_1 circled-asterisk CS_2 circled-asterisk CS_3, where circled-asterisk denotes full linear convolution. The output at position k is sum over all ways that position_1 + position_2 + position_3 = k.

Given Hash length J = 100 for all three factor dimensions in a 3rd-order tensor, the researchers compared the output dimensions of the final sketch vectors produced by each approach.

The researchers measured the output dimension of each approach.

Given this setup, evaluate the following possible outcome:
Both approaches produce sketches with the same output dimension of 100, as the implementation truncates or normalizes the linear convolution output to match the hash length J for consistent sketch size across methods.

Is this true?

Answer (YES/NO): NO